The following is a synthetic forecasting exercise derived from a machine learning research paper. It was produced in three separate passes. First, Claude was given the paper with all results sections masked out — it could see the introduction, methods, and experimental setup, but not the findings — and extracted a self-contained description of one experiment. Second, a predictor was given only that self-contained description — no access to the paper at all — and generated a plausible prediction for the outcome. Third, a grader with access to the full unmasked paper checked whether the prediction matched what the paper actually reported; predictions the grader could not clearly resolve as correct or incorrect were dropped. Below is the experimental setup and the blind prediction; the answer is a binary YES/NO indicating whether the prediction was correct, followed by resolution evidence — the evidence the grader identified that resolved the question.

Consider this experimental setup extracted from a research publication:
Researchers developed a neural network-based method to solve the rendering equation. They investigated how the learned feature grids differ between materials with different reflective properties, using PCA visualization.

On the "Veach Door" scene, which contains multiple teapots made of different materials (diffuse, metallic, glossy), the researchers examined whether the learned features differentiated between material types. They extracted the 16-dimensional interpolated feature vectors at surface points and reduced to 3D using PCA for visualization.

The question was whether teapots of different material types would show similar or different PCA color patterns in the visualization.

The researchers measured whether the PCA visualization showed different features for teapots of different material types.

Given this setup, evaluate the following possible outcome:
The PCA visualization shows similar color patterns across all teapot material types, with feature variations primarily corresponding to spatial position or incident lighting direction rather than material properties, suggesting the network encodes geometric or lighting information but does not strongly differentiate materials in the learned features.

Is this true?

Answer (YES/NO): NO